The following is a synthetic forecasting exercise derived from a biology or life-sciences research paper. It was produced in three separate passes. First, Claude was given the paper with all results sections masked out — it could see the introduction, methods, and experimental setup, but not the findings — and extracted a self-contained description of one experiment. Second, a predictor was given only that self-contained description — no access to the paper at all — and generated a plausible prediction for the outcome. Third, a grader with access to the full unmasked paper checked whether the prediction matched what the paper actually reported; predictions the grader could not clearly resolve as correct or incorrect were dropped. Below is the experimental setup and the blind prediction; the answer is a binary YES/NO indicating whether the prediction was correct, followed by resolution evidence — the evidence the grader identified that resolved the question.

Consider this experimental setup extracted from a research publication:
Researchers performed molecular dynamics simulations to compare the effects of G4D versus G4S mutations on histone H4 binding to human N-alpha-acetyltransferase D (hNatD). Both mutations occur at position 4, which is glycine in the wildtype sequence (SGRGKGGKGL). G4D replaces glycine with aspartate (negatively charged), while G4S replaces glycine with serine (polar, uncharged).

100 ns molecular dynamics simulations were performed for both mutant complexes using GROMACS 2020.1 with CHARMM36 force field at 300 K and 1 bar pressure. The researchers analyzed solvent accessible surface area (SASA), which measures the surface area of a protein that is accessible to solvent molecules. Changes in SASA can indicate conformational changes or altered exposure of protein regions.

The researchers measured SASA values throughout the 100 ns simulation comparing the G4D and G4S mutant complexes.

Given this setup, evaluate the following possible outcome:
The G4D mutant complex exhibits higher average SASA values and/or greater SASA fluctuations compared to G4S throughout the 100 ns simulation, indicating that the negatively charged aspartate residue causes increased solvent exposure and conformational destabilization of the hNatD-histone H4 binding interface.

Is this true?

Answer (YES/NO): NO